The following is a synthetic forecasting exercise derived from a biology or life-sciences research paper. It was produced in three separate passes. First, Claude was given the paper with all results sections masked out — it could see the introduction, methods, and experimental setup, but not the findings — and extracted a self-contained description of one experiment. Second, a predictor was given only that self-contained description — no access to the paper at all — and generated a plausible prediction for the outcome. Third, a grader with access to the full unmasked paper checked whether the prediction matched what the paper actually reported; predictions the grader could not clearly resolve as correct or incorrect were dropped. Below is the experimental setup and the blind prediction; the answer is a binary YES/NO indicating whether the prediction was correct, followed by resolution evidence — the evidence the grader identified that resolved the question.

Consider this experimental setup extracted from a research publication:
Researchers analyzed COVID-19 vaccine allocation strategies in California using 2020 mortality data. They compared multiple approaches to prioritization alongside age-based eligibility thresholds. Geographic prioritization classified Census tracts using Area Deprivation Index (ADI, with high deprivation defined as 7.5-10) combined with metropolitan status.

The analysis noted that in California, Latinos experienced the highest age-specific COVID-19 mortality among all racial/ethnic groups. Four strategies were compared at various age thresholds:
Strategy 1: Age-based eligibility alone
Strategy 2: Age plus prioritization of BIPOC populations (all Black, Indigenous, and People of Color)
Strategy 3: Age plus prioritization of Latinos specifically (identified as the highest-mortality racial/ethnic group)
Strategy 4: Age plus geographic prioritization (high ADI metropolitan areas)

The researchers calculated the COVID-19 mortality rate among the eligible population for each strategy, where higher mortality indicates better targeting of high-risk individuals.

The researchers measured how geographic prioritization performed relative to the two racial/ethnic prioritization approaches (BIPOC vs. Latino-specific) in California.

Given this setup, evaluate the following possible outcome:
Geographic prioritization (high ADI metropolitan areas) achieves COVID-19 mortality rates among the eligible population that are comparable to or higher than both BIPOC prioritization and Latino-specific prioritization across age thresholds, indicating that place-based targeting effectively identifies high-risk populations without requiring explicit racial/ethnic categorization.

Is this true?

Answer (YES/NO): NO